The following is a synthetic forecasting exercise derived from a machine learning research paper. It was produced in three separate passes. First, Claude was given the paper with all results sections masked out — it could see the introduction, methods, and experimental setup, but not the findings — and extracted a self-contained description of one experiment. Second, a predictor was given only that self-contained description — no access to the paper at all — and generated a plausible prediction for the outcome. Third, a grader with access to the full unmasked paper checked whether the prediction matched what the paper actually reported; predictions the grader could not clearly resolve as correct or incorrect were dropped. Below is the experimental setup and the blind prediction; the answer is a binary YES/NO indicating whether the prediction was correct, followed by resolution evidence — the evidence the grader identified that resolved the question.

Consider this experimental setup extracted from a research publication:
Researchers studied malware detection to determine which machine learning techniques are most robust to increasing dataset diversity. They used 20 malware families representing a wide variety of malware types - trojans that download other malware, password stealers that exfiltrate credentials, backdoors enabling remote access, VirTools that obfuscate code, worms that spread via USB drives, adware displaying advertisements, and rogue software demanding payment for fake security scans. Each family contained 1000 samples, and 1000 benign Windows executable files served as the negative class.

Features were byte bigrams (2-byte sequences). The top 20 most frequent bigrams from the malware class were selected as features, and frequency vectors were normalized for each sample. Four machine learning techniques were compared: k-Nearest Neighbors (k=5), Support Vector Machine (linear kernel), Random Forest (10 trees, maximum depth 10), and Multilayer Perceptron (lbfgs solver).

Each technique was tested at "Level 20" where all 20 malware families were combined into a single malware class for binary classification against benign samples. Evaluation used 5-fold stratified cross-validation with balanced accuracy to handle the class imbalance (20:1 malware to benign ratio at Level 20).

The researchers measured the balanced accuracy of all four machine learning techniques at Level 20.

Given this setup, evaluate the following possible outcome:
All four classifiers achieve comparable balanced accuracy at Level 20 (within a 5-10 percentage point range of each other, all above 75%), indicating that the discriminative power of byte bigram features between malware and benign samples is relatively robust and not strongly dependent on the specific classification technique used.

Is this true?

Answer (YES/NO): NO